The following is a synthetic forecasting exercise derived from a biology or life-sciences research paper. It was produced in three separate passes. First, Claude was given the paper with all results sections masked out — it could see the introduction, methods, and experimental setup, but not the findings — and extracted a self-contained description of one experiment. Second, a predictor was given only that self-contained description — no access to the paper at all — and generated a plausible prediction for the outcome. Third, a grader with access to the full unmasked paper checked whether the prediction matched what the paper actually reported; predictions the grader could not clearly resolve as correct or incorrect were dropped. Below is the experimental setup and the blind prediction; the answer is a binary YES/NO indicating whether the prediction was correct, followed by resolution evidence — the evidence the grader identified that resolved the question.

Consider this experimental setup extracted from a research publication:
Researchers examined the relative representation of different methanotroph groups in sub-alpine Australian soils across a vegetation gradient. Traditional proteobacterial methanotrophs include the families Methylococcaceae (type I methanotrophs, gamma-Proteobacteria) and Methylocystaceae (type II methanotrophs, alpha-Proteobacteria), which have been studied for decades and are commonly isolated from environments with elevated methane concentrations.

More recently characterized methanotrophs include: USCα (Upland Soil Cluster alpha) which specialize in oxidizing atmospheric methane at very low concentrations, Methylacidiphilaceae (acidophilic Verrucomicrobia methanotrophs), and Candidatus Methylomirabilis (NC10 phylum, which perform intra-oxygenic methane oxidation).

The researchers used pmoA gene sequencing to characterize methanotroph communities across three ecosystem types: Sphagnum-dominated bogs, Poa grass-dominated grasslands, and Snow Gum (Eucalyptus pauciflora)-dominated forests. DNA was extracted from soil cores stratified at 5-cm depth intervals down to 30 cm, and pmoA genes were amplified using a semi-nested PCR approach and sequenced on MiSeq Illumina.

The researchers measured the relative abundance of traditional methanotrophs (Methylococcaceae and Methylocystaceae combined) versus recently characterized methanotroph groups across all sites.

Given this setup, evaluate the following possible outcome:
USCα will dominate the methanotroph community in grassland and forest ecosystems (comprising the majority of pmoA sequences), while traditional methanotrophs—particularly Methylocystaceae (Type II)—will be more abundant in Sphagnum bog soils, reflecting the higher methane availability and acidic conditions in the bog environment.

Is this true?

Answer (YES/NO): YES